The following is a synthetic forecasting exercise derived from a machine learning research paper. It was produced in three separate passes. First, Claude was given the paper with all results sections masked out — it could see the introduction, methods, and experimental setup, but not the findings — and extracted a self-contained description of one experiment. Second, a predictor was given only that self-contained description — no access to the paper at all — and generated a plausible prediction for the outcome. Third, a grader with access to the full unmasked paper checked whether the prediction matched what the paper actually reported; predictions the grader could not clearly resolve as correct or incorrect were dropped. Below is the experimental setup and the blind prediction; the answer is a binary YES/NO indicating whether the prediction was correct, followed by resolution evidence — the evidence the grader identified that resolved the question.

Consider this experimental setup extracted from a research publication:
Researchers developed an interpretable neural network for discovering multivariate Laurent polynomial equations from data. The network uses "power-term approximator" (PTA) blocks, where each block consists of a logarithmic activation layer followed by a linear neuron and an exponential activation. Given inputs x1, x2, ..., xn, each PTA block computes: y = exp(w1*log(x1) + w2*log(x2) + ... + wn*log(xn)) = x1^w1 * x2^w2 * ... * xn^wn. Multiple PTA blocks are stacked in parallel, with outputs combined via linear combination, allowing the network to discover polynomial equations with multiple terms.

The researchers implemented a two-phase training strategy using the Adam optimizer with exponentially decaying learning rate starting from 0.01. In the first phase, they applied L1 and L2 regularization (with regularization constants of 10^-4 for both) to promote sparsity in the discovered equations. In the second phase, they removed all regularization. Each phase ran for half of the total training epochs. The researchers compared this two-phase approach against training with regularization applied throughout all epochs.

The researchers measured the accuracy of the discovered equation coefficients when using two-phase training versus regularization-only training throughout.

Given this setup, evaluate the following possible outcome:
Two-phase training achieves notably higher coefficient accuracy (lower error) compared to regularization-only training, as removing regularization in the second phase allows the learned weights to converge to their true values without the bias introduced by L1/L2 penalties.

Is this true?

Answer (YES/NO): NO